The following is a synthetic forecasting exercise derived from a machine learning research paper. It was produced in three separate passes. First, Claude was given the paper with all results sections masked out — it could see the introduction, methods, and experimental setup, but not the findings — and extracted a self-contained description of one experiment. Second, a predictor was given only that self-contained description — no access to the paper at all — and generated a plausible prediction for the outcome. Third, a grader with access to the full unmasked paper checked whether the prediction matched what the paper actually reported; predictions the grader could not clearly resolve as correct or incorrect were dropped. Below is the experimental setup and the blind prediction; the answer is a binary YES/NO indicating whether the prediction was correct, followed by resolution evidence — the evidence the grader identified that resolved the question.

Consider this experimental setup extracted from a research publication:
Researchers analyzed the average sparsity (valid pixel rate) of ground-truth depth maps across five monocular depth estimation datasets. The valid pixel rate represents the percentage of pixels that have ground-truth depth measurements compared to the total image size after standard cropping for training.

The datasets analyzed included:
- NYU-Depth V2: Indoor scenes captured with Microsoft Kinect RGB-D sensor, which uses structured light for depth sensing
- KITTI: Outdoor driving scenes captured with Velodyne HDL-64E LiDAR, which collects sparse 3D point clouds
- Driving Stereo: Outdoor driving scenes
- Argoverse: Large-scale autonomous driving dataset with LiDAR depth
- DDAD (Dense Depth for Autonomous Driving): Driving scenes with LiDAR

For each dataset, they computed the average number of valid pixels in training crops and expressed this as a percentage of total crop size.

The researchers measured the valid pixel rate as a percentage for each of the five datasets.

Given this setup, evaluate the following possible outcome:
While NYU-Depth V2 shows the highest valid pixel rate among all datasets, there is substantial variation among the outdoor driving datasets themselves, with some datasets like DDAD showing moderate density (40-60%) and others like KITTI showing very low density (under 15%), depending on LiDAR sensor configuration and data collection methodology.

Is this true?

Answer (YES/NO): NO